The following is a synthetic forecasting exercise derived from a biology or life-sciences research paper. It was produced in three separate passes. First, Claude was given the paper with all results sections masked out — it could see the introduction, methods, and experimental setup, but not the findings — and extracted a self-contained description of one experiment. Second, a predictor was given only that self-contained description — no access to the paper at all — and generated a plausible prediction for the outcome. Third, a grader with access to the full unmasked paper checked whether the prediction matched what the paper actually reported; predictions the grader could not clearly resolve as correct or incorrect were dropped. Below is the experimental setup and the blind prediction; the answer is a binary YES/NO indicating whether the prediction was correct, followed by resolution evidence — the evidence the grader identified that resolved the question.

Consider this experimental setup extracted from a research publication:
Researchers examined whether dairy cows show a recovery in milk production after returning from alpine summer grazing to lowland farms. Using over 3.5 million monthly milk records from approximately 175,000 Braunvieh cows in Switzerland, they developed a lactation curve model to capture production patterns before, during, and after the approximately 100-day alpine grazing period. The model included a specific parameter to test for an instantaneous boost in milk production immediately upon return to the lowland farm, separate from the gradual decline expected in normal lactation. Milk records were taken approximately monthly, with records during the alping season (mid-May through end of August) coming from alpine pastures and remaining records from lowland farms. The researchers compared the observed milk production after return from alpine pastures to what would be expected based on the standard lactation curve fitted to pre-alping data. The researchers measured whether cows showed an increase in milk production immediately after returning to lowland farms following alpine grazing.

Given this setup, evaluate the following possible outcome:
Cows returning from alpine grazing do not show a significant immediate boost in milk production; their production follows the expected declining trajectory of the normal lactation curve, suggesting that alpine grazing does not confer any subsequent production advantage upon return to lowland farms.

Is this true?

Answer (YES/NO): NO